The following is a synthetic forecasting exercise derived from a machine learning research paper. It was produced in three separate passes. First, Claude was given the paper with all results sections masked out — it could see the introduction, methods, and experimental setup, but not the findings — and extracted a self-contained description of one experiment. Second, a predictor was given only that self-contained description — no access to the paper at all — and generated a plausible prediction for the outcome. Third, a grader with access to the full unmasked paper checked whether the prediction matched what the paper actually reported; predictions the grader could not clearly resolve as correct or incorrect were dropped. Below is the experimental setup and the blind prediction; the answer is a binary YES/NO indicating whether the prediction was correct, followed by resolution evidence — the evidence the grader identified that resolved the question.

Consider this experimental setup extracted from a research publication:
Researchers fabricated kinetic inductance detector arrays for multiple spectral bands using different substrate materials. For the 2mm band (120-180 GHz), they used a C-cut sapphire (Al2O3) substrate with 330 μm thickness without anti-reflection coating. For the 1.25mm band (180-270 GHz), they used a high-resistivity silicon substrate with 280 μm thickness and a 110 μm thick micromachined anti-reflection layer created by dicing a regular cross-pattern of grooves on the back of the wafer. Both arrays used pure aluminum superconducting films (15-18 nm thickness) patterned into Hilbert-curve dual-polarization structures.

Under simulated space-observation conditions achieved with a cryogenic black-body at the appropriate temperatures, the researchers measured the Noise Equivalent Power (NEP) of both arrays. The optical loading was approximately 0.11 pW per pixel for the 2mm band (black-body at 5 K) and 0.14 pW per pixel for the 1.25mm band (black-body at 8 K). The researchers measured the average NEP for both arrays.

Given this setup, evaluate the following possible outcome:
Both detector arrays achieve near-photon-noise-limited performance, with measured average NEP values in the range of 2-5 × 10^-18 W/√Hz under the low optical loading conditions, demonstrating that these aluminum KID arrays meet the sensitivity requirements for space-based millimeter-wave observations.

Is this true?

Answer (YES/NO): NO